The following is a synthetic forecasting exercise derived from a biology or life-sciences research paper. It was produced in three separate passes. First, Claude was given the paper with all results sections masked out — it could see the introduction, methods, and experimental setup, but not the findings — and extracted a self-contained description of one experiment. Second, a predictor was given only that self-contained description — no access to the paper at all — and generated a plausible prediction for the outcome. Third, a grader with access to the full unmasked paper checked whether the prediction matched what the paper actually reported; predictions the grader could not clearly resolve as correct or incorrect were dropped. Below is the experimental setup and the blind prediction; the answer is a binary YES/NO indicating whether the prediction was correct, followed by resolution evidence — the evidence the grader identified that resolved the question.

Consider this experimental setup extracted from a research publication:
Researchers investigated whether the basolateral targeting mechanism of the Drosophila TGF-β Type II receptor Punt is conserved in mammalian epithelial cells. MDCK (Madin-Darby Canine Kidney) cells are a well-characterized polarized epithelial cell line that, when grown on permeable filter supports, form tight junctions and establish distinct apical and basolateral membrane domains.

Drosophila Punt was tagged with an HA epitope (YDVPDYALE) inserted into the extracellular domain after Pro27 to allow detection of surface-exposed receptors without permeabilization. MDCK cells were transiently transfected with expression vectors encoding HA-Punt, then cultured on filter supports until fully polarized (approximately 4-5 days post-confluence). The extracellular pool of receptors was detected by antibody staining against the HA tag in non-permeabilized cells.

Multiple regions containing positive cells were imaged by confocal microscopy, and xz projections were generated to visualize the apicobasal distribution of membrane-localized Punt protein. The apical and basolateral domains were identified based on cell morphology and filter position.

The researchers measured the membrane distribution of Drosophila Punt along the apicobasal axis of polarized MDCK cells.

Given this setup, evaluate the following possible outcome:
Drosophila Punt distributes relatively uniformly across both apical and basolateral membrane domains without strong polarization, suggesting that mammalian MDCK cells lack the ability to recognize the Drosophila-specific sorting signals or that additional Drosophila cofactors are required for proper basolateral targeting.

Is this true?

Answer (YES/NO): NO